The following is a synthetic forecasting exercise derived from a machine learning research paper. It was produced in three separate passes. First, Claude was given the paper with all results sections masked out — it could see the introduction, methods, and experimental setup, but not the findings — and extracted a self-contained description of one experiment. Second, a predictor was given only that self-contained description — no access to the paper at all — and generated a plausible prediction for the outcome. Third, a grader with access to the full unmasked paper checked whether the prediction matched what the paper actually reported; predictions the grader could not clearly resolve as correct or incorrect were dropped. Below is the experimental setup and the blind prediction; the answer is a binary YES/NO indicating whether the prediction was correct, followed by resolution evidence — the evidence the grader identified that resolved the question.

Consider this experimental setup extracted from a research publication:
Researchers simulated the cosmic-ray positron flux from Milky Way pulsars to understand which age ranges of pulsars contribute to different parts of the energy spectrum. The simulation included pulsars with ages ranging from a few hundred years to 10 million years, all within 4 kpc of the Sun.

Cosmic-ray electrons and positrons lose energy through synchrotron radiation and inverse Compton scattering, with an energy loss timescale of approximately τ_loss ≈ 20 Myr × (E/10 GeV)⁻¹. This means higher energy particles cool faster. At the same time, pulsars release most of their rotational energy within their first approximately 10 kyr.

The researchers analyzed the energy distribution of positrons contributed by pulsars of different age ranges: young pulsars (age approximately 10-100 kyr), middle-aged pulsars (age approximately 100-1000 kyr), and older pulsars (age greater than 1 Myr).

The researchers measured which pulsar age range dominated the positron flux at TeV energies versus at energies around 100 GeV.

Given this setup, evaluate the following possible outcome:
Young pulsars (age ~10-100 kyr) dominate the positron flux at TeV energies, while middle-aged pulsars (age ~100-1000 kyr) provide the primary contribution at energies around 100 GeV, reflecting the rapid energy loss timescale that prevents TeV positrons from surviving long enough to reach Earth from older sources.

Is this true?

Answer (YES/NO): YES